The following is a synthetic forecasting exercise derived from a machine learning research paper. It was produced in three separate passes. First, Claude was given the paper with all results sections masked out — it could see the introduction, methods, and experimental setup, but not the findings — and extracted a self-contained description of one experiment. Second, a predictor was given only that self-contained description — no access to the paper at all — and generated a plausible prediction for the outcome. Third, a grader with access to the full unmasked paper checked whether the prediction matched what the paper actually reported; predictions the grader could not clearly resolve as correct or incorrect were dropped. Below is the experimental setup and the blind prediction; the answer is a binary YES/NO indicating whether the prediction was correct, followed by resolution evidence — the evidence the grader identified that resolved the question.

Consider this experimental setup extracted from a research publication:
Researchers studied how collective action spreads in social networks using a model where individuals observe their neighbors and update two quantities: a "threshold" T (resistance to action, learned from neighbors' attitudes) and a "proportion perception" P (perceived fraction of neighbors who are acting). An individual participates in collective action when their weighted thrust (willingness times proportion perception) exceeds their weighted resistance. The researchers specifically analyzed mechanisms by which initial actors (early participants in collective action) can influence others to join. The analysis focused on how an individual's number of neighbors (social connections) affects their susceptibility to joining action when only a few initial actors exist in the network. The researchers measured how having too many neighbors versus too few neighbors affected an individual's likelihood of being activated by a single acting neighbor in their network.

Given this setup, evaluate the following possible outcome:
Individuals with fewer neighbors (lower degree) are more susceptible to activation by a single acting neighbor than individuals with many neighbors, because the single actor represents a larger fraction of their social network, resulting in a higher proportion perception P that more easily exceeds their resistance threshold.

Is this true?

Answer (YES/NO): NO